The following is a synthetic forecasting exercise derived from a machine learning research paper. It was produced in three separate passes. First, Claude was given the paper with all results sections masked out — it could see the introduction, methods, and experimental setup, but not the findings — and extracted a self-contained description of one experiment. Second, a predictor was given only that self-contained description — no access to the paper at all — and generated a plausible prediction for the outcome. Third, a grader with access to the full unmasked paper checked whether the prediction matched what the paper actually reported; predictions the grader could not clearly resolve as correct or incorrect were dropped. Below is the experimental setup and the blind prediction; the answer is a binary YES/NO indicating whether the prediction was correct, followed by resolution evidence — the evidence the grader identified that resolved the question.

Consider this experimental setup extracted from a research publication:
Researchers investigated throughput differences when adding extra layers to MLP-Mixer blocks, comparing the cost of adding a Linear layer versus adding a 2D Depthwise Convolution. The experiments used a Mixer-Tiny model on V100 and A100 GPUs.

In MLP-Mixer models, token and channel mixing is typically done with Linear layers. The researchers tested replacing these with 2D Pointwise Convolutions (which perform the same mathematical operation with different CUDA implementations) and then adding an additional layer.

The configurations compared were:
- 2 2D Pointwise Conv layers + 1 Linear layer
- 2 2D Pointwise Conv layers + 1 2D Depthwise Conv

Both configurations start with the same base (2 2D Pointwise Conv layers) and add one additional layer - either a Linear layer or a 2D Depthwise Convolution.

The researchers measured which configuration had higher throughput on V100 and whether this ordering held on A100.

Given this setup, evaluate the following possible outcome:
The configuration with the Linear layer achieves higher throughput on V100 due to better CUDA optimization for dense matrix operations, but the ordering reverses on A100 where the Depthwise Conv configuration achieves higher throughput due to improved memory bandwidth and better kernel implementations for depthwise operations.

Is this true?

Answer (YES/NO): NO